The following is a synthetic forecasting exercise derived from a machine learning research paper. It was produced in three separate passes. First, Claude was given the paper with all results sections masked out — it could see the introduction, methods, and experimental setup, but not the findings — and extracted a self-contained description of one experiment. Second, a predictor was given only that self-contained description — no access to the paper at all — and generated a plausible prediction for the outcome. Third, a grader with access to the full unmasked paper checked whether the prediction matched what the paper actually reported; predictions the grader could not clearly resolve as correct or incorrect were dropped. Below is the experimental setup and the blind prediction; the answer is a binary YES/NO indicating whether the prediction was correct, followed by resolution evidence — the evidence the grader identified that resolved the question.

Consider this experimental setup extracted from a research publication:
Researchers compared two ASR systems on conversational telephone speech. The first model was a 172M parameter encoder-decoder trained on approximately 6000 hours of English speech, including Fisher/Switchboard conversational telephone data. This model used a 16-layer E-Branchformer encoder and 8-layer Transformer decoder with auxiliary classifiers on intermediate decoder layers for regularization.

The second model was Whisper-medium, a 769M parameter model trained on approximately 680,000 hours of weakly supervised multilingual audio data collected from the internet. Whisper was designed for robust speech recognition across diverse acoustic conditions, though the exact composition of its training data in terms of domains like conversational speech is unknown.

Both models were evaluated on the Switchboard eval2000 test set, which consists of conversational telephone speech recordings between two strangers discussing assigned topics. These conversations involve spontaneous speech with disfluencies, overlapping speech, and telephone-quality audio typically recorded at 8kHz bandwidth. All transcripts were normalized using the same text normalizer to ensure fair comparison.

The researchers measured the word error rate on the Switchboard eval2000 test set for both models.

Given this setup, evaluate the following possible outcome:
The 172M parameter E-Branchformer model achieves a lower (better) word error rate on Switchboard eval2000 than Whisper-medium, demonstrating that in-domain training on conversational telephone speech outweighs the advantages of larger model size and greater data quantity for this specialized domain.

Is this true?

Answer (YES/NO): YES